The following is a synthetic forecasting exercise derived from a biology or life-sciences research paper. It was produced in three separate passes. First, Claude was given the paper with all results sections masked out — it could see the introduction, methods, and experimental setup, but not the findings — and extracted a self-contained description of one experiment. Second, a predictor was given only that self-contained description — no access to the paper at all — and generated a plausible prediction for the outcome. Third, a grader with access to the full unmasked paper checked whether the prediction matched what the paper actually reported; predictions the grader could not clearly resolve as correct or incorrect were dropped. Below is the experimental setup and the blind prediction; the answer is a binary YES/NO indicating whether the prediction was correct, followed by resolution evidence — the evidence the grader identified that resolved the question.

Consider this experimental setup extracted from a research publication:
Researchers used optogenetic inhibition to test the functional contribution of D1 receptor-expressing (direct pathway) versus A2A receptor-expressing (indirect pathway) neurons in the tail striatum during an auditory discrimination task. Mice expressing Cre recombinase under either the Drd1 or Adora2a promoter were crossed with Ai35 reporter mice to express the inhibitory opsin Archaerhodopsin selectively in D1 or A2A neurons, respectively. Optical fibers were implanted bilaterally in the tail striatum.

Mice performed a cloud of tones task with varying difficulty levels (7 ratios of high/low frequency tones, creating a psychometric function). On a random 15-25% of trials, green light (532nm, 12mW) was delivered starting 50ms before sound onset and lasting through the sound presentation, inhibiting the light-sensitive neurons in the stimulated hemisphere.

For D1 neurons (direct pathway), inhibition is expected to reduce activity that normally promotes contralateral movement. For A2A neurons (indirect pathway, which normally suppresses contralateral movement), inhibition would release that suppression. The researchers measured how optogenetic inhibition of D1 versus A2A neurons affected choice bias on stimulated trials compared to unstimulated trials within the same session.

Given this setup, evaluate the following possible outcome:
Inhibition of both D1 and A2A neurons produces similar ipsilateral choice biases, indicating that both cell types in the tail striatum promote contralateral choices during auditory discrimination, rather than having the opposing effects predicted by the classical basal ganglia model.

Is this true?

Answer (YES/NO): NO